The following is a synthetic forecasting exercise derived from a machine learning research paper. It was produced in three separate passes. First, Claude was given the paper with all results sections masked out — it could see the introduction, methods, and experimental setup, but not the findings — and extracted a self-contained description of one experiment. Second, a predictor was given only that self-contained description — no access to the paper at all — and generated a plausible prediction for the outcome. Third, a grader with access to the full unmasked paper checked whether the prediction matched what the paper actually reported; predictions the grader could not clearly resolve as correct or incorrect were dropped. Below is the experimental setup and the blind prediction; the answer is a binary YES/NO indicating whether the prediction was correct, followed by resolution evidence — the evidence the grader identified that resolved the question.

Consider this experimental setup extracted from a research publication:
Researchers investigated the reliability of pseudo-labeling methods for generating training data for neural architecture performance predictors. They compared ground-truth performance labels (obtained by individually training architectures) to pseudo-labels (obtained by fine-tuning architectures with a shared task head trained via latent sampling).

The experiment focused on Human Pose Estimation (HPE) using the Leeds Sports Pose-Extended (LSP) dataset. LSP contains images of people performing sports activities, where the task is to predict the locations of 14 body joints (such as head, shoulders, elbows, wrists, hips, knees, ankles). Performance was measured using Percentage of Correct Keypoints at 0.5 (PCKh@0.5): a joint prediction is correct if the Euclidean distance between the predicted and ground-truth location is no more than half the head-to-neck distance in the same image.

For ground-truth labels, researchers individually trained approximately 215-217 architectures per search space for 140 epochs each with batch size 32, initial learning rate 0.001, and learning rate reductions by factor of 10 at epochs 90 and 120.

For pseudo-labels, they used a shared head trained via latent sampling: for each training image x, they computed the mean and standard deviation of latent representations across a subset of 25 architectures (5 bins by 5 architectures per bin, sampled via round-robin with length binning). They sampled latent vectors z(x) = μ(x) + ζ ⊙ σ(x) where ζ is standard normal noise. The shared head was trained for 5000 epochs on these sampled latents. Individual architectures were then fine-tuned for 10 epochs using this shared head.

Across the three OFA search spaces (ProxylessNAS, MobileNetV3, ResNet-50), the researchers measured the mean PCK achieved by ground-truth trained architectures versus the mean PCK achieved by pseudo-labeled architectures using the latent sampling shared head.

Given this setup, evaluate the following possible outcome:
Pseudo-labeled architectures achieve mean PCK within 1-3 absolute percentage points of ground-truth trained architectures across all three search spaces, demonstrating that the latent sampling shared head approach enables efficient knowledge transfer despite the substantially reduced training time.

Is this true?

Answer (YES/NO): NO